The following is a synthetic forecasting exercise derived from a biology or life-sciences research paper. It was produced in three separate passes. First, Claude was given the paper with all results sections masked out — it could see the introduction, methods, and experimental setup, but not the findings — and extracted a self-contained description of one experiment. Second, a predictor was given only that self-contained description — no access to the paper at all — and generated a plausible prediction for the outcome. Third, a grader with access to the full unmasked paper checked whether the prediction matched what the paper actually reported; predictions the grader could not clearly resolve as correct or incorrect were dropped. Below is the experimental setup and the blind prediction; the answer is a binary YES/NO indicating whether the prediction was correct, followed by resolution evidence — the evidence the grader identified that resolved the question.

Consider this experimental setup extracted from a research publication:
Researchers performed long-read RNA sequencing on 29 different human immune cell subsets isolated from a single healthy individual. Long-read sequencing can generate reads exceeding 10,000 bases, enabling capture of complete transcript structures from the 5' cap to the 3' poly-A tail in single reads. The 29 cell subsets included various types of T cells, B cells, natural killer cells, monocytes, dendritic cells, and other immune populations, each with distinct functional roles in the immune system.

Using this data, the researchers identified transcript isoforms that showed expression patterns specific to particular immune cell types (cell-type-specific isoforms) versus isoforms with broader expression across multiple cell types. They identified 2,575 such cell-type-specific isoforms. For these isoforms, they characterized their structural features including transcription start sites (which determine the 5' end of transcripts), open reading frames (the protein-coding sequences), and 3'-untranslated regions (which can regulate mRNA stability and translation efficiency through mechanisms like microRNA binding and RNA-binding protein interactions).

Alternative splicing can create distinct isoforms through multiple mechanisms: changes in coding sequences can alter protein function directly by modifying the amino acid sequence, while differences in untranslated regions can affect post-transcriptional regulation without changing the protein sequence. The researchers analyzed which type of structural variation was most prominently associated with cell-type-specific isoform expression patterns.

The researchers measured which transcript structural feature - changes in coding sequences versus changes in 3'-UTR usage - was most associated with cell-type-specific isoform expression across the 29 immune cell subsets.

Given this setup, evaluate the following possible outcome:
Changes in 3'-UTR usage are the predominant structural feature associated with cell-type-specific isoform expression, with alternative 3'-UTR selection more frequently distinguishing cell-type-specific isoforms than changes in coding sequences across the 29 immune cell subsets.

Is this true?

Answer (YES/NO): YES